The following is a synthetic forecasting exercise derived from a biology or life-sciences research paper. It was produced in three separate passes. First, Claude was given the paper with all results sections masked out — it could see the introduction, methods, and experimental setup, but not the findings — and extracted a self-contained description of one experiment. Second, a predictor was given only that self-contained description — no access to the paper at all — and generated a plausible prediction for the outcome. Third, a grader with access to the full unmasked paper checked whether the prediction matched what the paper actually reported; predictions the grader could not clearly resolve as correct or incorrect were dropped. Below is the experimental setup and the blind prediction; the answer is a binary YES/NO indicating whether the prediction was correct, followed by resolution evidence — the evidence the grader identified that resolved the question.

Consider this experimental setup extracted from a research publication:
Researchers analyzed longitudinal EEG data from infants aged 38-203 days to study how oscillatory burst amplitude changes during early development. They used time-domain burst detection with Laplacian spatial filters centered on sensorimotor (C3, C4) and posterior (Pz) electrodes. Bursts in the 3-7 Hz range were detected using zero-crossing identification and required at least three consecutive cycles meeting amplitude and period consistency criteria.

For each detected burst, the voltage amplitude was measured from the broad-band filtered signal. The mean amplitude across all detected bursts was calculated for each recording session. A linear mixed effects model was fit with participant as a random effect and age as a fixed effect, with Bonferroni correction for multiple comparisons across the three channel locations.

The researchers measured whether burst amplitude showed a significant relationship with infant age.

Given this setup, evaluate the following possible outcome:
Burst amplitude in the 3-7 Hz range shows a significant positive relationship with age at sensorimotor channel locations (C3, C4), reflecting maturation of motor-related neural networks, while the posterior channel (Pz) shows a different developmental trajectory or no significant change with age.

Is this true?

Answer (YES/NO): NO